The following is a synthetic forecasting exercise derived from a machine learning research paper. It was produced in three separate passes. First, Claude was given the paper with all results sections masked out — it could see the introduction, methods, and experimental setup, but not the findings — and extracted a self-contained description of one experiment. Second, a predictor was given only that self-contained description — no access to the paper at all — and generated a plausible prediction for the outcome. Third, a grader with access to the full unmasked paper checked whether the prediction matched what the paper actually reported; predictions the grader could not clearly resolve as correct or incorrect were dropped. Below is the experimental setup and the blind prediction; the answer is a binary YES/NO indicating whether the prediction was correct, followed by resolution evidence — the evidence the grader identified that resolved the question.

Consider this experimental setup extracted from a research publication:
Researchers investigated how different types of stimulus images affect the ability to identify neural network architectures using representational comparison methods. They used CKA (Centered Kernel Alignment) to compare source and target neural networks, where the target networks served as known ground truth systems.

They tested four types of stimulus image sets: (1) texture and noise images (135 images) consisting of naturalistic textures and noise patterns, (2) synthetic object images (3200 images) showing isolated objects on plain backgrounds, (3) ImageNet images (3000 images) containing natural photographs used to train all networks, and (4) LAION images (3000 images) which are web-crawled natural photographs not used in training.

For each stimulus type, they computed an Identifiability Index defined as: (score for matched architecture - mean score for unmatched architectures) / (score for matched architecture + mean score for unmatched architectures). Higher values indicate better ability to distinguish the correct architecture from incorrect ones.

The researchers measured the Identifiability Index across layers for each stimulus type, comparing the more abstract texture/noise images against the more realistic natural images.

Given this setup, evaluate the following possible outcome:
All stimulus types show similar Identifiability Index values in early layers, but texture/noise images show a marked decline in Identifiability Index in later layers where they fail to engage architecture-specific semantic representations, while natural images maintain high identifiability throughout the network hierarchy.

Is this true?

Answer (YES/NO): NO